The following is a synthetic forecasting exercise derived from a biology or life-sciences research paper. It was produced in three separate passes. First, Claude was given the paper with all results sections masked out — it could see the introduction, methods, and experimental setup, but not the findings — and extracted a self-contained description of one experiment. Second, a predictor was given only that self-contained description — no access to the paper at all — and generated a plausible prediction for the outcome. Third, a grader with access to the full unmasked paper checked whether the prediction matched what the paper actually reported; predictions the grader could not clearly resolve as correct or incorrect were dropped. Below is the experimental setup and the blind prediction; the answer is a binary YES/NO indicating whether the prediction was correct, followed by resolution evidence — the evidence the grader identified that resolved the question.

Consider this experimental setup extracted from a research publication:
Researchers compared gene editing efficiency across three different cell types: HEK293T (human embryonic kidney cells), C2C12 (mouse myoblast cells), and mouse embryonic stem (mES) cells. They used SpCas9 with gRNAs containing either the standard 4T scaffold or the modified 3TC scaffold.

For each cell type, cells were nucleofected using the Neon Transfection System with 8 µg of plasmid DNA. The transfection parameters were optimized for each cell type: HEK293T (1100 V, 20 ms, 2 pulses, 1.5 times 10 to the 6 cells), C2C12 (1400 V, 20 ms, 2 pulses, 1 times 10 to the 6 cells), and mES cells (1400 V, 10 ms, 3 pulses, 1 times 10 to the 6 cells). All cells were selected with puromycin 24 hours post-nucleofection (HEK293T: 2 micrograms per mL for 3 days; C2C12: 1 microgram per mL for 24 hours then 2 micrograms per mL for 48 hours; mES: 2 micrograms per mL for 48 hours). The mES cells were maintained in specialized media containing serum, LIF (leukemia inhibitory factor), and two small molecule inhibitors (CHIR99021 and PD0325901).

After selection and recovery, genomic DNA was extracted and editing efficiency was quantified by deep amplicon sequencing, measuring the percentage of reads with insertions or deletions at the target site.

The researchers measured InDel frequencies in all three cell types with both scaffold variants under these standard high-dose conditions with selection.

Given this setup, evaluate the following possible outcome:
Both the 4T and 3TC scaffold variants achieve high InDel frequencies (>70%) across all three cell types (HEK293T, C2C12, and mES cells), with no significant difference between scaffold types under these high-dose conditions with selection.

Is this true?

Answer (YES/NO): NO